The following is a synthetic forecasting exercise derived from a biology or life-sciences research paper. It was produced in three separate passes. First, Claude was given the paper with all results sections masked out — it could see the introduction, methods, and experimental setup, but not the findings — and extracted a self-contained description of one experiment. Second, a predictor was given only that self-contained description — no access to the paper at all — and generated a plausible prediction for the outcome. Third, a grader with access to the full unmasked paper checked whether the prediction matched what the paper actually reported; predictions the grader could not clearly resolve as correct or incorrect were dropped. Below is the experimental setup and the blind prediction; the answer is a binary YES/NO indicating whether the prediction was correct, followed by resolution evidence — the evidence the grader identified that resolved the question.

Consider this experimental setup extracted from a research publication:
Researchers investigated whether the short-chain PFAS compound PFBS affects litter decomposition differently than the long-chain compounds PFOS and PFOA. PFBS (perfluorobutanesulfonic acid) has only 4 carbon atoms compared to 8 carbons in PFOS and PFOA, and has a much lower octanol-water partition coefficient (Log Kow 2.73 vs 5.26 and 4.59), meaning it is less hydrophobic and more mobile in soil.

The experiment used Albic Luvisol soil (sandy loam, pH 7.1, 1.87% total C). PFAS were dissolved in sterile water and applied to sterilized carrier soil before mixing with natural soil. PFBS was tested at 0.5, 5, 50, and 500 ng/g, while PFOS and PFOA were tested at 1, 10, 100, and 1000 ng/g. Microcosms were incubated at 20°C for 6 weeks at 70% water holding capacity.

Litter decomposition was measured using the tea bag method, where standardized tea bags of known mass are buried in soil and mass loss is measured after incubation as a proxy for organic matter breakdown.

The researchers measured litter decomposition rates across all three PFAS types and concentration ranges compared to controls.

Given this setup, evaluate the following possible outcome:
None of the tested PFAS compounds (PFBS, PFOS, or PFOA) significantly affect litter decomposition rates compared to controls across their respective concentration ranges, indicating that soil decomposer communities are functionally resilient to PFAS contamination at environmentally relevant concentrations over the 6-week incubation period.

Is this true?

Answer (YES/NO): NO